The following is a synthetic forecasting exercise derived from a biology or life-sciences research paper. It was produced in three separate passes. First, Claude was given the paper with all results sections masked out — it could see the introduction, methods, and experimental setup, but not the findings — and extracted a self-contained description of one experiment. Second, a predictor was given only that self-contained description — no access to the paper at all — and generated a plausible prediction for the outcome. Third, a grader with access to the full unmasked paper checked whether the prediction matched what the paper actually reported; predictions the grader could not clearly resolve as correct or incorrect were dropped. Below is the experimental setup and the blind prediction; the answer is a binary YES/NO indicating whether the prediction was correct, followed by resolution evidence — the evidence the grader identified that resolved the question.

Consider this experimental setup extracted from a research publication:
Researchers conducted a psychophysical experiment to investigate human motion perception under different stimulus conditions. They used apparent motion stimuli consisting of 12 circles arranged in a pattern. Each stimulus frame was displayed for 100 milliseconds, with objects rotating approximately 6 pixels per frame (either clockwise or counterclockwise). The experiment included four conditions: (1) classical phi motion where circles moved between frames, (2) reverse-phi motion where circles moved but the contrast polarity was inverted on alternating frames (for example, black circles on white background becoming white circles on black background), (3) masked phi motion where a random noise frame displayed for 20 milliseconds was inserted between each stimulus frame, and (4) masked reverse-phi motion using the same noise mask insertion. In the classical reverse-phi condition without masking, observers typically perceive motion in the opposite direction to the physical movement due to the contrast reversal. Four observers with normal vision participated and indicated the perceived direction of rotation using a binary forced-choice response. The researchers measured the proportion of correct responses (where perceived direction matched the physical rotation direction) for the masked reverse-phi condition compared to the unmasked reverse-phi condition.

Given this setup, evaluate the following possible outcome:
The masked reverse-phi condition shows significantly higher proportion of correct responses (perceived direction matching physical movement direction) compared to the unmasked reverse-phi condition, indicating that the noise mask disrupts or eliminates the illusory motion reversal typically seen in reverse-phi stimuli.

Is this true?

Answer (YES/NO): YES